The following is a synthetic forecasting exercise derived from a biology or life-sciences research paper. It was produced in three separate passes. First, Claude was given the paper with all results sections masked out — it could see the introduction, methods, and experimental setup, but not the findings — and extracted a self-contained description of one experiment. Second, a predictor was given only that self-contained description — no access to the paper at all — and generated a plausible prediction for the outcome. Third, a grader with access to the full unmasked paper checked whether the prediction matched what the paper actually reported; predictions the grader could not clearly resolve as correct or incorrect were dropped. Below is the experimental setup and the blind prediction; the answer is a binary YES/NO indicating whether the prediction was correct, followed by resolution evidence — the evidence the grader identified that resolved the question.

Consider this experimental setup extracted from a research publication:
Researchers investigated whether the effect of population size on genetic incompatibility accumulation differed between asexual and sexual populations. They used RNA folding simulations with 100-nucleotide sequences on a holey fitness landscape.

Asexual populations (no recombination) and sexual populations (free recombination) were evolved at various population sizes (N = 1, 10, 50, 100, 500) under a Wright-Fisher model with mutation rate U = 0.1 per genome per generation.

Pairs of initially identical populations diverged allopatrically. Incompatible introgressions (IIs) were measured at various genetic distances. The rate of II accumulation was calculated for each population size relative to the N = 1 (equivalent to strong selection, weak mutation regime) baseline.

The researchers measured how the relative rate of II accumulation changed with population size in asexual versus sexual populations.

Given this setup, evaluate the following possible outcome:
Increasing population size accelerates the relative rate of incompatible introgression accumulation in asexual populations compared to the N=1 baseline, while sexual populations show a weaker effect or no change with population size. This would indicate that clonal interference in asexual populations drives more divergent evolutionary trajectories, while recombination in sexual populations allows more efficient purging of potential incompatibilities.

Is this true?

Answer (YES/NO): NO